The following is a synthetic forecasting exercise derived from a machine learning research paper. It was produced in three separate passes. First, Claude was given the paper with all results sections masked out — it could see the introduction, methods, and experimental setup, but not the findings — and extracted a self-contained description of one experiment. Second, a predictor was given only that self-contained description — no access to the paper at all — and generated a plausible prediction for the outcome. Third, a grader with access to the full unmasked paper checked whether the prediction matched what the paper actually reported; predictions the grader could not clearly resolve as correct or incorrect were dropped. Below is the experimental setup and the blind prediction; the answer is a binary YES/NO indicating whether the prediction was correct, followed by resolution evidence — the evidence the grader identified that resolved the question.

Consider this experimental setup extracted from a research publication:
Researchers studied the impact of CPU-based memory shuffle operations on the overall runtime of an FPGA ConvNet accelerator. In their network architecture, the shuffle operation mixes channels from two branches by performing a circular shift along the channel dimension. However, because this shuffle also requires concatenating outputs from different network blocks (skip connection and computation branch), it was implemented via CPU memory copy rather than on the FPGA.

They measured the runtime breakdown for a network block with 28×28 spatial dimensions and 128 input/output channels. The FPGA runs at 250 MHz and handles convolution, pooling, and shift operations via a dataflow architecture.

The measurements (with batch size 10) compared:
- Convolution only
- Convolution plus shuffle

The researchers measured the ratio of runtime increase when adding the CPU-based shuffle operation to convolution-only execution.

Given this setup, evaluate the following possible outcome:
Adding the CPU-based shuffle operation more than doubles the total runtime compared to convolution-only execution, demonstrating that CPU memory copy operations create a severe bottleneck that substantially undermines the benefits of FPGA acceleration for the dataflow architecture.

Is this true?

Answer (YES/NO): YES